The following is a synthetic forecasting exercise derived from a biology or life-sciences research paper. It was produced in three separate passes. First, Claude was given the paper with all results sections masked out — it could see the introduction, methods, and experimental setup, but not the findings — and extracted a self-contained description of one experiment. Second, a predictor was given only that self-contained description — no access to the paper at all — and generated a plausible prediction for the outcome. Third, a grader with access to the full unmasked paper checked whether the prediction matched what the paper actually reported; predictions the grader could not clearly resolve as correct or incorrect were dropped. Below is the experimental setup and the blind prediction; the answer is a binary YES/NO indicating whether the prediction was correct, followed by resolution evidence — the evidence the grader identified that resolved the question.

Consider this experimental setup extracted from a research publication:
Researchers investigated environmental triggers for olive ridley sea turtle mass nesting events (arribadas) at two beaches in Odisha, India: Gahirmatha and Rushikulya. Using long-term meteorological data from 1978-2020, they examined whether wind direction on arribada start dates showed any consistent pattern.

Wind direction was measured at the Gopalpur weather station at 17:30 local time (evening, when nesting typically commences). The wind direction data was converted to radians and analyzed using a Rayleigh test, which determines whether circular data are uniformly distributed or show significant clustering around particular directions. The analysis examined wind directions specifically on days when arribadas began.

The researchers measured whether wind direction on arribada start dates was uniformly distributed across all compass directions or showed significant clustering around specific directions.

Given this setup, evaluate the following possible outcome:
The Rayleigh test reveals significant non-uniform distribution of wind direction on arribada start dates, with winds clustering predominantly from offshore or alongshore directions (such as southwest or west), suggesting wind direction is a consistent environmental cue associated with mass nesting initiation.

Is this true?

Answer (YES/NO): NO